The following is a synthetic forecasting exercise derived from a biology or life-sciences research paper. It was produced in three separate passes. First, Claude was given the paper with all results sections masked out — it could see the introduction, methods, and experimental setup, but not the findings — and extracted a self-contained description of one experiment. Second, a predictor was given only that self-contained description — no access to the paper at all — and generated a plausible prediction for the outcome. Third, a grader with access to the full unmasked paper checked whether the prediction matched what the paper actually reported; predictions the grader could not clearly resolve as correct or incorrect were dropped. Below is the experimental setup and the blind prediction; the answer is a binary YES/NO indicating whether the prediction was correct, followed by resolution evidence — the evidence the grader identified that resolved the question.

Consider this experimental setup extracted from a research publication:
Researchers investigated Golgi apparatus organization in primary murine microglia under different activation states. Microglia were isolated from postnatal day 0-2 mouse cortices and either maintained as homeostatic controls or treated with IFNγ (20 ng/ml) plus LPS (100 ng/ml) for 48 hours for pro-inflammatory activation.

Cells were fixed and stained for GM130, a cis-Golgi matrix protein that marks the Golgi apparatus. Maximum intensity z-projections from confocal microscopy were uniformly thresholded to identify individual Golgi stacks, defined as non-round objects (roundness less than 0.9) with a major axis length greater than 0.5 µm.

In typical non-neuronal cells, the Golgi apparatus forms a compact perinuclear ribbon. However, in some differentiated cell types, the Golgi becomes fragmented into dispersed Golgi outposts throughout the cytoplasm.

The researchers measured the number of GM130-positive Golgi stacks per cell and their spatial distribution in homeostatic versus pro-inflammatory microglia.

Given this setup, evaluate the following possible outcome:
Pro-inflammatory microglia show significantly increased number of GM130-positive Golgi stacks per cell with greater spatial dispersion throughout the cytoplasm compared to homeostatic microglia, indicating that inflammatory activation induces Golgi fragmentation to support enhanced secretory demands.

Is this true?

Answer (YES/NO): NO